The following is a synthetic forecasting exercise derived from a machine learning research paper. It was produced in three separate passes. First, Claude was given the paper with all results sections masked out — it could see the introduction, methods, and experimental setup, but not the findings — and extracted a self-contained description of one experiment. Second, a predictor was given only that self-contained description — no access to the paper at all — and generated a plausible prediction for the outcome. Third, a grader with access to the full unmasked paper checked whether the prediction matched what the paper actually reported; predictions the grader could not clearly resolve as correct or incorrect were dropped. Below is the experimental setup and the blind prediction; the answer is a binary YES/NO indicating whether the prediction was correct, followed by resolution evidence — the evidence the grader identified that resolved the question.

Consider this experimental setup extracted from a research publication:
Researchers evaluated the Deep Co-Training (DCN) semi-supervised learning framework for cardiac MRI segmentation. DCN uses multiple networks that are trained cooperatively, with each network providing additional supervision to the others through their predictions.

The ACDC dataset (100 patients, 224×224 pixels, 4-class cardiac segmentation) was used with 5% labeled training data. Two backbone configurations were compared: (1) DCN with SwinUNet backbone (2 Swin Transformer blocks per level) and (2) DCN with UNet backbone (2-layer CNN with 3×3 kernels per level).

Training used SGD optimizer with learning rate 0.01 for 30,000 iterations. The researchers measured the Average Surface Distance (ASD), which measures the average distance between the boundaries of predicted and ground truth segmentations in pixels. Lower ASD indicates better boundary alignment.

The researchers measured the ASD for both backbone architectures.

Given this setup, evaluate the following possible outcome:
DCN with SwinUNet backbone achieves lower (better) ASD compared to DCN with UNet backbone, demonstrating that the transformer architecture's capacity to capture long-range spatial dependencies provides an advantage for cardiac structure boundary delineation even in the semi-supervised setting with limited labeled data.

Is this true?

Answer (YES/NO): YES